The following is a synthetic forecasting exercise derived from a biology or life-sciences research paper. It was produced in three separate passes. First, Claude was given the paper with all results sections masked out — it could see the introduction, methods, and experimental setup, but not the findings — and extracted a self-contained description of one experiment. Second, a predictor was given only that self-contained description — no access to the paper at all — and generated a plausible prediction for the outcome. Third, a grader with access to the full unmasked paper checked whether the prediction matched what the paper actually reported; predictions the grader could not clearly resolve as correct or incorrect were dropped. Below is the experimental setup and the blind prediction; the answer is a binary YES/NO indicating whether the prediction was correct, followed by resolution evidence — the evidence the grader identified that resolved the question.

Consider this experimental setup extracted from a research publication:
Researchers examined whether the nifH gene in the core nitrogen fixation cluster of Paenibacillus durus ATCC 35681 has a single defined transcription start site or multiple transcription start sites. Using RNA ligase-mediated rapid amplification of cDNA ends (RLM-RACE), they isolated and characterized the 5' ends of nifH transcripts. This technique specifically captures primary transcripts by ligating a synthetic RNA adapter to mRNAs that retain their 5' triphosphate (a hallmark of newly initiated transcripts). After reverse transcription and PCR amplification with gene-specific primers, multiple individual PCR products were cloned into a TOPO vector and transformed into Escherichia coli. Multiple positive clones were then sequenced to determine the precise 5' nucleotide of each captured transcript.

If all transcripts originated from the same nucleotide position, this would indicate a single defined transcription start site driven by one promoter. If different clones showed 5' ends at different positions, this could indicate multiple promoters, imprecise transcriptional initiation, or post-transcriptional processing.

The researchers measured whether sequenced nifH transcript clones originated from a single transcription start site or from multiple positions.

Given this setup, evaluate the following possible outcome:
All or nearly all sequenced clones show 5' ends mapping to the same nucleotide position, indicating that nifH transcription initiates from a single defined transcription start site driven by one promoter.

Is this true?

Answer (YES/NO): YES